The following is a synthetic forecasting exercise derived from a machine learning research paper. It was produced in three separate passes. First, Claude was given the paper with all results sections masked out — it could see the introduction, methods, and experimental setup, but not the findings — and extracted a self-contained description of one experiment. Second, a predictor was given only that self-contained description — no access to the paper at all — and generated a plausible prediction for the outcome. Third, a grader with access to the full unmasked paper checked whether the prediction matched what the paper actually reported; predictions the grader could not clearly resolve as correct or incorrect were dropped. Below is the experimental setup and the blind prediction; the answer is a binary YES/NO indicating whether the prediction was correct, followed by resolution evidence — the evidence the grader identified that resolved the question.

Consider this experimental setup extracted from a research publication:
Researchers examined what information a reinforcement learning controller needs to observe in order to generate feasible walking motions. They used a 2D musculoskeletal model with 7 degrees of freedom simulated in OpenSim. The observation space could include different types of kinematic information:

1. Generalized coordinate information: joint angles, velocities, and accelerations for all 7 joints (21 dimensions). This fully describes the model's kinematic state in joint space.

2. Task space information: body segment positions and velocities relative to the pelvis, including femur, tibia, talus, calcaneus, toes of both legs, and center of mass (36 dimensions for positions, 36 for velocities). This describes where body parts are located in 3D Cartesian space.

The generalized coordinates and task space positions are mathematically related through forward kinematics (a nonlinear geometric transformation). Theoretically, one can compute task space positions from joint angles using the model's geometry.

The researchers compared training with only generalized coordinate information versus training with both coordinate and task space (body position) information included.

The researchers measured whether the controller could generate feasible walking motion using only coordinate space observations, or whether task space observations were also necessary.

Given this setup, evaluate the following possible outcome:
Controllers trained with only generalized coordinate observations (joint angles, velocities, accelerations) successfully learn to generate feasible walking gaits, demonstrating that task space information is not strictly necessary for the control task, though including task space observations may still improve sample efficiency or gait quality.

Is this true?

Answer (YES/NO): NO